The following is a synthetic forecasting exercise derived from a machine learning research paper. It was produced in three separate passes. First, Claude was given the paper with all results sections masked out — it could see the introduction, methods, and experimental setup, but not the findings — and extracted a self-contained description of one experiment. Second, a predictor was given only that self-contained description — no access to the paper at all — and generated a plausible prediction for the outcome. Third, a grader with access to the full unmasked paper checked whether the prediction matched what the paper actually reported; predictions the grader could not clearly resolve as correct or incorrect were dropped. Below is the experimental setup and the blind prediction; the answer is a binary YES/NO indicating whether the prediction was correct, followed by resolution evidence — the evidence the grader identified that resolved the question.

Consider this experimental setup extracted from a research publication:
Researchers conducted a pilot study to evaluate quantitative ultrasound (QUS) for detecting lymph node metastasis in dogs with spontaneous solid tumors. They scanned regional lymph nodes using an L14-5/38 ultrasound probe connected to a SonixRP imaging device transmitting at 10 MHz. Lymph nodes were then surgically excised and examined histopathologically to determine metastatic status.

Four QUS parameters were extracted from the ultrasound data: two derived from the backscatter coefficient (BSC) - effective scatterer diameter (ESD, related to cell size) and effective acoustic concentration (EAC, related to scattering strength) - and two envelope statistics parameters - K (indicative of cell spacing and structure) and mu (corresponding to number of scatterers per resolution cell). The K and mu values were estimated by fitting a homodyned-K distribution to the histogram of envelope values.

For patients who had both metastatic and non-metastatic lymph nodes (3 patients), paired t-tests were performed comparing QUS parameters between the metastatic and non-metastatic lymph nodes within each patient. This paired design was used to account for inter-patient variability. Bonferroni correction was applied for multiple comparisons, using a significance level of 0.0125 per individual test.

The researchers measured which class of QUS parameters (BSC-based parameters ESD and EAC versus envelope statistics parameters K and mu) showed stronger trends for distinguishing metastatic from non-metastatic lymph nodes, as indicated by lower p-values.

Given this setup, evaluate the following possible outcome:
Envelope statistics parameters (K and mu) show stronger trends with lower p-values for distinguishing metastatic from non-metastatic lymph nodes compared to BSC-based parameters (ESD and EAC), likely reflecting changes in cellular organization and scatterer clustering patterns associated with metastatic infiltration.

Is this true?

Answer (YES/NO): YES